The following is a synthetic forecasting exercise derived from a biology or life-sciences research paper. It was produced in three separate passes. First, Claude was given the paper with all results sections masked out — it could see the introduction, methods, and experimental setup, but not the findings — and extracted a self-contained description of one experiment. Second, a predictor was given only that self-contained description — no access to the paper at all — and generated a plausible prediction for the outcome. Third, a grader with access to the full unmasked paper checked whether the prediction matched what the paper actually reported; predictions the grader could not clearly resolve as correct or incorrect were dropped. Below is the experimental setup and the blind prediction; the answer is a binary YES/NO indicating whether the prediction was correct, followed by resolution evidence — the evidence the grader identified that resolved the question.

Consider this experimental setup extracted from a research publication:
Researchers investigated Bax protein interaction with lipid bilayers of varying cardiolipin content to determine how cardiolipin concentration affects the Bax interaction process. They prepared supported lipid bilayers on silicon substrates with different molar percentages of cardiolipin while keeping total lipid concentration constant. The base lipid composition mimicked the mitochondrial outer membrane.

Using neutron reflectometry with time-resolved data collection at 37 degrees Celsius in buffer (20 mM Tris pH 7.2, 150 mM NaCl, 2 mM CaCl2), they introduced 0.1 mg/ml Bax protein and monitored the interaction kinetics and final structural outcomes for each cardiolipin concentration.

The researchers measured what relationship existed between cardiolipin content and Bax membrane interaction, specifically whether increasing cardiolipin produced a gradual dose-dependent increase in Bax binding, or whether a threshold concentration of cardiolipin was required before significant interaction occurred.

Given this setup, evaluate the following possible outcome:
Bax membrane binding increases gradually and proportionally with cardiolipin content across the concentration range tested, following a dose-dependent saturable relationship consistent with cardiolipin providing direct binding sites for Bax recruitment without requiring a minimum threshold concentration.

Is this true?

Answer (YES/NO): NO